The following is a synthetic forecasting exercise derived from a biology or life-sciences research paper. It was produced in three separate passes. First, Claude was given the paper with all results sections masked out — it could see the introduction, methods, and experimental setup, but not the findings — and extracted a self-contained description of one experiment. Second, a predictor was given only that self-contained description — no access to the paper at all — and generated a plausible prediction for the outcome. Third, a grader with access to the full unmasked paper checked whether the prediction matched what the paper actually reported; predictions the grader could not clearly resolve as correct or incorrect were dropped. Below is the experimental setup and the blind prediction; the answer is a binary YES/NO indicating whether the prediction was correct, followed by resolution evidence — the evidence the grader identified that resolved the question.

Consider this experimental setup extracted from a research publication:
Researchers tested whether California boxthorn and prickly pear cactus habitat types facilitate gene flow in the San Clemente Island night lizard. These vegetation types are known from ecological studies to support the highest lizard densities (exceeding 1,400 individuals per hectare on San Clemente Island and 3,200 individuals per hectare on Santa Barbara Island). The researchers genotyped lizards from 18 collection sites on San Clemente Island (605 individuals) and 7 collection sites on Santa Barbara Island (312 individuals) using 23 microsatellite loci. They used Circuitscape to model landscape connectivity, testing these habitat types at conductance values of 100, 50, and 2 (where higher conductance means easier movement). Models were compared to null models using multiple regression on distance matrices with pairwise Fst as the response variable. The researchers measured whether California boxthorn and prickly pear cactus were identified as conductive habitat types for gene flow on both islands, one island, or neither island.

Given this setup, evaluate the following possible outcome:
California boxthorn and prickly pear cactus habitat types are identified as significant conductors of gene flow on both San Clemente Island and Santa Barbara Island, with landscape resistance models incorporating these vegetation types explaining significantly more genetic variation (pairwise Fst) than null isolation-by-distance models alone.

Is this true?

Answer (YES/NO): YES